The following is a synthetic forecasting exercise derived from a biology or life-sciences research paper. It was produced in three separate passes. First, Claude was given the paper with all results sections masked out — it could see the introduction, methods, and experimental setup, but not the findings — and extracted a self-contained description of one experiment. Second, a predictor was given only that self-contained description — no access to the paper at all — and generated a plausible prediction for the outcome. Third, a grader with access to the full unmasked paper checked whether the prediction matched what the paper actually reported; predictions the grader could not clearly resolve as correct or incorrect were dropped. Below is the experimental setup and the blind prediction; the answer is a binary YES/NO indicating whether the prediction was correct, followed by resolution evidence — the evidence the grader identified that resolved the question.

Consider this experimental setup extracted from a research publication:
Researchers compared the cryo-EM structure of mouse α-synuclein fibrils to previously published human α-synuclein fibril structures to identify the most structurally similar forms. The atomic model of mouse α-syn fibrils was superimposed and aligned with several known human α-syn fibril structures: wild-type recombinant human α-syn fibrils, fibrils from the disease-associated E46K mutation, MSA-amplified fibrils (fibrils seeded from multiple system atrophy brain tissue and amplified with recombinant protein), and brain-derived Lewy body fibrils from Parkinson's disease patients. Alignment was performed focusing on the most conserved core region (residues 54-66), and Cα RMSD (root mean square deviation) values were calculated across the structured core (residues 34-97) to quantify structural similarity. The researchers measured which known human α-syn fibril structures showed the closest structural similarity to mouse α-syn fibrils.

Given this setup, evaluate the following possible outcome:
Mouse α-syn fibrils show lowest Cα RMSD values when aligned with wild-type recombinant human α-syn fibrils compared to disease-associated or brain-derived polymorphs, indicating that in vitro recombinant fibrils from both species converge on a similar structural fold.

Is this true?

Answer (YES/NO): NO